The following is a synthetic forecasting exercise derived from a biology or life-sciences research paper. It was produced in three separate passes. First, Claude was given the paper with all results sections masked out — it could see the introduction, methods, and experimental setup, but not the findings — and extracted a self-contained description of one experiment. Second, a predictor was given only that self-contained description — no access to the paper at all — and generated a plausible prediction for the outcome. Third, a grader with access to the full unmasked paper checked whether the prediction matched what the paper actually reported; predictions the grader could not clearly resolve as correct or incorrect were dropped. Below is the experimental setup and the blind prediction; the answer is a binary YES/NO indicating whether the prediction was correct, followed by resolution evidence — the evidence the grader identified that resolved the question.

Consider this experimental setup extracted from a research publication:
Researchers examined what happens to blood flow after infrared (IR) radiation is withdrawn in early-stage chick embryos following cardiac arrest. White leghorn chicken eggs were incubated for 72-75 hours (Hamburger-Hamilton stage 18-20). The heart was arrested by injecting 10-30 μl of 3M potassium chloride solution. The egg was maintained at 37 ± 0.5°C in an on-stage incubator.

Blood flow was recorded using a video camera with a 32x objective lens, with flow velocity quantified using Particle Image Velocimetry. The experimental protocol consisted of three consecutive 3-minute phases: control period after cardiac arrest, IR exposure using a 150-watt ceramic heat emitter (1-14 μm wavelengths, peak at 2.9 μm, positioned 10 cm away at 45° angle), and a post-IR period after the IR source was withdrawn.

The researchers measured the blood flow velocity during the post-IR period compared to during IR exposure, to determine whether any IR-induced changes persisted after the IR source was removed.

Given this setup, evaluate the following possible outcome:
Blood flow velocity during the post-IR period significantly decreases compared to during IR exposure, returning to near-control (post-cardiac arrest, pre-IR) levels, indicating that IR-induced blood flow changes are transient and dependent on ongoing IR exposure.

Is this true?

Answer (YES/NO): YES